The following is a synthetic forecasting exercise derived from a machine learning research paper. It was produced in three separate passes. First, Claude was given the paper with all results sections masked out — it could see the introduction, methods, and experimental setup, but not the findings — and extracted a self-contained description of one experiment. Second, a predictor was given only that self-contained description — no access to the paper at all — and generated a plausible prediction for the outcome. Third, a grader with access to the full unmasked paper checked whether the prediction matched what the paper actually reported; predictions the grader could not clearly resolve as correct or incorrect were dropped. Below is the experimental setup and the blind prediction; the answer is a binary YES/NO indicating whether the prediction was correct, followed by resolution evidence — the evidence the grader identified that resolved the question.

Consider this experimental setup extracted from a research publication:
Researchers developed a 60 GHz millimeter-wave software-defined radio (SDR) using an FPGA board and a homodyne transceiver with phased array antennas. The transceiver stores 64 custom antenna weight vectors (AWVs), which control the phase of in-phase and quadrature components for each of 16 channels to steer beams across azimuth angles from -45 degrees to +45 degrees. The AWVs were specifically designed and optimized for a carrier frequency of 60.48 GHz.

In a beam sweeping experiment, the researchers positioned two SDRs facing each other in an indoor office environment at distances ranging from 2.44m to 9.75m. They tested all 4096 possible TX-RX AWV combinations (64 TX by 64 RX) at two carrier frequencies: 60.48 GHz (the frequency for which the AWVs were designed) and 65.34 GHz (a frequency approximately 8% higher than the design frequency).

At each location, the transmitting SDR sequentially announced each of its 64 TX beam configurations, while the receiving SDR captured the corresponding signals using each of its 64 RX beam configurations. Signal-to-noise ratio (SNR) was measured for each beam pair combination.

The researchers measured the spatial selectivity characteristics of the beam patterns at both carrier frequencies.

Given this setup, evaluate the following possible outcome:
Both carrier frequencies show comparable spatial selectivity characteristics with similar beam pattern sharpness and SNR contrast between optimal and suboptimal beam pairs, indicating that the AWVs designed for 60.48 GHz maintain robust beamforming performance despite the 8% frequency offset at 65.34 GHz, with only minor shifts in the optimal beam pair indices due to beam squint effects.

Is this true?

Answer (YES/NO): NO